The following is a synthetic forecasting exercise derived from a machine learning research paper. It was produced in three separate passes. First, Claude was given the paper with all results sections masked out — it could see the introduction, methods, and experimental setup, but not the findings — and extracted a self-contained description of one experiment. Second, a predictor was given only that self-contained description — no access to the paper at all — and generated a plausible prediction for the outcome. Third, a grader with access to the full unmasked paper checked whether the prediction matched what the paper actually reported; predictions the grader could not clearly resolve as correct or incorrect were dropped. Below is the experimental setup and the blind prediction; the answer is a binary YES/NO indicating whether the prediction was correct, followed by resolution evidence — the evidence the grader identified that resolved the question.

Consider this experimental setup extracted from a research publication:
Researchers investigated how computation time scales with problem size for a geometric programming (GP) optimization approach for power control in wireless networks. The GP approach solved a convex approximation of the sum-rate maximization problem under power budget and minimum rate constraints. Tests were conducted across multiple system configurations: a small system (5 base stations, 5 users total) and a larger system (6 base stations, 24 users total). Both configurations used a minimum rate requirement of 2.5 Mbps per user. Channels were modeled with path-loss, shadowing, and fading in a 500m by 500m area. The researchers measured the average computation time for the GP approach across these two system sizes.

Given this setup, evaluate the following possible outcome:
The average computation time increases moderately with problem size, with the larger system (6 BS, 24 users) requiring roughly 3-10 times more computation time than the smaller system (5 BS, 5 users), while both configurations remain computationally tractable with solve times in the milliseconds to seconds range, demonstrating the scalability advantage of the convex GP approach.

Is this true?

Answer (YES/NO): NO